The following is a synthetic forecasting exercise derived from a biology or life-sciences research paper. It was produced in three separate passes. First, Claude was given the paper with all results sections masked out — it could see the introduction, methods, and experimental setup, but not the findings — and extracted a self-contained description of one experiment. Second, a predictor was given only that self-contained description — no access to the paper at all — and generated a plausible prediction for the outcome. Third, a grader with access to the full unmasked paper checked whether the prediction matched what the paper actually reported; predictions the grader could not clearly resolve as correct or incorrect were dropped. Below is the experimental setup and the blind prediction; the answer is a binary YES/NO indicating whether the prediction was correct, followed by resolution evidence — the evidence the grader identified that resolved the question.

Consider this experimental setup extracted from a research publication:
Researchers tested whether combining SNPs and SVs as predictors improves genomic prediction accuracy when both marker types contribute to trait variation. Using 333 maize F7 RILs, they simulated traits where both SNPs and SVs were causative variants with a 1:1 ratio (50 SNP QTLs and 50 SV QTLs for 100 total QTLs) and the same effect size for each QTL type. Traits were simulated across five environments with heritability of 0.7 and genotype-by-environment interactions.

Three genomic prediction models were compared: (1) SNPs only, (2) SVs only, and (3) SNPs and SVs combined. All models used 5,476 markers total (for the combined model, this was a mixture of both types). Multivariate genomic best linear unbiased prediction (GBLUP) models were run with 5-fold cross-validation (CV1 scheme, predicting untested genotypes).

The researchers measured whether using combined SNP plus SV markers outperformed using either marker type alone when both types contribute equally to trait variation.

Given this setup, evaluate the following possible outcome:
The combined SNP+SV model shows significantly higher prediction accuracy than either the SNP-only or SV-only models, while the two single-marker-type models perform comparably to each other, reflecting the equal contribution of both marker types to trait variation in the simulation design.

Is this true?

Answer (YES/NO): NO